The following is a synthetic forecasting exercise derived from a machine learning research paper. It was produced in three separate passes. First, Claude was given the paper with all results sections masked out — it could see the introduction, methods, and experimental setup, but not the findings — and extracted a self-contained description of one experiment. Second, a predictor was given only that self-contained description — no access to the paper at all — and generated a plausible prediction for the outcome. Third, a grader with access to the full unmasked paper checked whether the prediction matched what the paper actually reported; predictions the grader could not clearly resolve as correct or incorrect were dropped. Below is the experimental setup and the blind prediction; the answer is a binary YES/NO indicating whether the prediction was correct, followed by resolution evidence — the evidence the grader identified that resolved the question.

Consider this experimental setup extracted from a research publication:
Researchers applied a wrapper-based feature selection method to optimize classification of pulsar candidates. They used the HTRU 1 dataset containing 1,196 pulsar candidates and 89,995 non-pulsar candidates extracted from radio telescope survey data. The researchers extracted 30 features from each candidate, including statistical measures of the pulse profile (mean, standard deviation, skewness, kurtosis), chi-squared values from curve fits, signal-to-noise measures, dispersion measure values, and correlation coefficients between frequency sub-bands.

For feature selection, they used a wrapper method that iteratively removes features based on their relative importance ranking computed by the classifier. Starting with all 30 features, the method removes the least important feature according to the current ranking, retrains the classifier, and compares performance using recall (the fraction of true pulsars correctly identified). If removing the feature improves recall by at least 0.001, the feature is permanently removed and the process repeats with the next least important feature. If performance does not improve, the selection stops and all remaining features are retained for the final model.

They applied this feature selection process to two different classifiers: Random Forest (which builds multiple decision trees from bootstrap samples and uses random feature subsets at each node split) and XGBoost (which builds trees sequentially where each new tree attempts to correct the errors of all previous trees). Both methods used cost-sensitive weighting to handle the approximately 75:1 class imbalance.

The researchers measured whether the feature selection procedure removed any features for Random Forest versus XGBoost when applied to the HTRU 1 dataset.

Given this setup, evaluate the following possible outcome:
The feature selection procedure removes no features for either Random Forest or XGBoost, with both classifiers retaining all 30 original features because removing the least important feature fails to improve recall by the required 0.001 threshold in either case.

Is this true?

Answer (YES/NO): NO